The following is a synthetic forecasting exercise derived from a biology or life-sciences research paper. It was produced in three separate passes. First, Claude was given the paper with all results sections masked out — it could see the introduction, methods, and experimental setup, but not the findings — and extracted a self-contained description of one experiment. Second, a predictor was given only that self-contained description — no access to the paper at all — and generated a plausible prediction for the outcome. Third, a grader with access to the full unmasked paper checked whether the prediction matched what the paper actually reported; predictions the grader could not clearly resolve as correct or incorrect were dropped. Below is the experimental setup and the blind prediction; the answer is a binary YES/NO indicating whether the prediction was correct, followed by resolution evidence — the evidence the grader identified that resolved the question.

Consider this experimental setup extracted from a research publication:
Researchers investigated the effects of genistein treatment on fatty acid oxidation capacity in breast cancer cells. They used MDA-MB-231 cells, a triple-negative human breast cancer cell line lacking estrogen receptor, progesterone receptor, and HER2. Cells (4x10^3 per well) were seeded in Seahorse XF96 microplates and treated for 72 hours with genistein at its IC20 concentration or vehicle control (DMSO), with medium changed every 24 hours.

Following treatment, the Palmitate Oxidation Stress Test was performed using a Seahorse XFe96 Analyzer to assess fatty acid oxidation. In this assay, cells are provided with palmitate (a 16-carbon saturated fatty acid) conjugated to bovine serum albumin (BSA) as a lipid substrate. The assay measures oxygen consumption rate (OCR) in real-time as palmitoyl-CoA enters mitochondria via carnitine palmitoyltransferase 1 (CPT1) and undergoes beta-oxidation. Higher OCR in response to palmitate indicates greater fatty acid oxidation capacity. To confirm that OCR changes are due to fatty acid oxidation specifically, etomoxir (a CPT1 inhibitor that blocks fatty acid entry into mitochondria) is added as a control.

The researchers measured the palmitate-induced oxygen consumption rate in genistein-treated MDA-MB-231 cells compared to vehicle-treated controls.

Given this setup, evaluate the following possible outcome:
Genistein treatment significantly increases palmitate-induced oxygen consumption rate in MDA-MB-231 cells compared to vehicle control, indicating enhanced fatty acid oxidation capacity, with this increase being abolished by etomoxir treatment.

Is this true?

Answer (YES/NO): NO